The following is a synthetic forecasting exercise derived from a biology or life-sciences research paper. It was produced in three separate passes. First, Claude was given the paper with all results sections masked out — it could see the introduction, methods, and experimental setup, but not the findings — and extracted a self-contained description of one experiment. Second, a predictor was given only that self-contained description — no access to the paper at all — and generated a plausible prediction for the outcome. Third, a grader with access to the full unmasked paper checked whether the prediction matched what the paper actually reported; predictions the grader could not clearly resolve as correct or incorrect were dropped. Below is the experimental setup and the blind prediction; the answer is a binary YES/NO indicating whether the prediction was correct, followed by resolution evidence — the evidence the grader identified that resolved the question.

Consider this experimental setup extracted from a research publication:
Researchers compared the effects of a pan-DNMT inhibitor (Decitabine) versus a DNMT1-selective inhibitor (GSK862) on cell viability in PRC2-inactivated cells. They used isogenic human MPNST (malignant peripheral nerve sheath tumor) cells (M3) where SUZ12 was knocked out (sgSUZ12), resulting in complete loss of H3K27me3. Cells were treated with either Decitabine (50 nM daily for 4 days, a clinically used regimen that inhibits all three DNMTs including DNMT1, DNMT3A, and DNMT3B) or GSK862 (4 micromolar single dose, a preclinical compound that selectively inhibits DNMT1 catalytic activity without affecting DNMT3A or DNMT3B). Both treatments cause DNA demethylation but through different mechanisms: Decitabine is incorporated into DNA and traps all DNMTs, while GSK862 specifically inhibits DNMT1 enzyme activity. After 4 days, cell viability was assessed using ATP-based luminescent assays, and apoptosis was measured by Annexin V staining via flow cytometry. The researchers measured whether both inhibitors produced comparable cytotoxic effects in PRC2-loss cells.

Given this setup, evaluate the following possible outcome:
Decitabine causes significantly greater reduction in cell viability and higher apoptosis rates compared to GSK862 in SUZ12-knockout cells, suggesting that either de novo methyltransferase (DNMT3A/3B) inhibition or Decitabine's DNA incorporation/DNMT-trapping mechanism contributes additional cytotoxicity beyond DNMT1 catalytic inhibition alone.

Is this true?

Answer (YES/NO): NO